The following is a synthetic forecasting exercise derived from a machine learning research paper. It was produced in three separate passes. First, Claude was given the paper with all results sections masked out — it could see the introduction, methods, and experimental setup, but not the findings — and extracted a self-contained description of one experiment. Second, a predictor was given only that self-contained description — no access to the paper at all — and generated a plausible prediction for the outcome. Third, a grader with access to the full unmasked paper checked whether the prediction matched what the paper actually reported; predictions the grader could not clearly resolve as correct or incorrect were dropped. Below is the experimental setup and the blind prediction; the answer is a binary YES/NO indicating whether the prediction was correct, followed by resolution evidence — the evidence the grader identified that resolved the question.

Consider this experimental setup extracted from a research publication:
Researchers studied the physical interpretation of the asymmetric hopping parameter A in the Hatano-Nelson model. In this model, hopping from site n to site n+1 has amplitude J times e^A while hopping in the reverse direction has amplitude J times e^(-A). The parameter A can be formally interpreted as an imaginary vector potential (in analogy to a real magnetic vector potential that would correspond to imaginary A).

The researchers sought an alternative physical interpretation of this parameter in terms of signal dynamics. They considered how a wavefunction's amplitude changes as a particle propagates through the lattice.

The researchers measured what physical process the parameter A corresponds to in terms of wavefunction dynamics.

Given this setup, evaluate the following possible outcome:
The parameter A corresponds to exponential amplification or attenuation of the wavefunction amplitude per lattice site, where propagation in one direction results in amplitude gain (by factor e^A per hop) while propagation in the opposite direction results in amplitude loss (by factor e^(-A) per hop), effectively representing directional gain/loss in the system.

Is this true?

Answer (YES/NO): YES